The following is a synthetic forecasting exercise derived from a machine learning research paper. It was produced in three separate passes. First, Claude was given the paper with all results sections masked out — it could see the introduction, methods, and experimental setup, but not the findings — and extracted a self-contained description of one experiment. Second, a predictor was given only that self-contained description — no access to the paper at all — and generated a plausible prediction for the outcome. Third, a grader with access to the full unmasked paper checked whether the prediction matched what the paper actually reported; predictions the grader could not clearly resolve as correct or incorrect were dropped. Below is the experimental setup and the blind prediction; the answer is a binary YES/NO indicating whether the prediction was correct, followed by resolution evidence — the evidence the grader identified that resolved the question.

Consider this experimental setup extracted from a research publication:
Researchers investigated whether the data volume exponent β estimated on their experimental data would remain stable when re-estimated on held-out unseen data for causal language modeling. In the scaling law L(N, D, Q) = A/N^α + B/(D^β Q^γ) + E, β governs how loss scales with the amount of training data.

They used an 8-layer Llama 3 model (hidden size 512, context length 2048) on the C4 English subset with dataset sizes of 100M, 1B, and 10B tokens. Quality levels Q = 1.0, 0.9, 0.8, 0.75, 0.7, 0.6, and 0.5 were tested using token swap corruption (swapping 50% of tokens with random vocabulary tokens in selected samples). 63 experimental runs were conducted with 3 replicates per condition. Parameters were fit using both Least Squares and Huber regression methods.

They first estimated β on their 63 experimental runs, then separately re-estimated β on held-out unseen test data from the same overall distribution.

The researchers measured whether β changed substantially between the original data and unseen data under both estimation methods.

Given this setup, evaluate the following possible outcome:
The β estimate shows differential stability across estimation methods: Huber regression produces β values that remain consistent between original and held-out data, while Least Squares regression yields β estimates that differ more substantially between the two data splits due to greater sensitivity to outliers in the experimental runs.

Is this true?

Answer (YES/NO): NO